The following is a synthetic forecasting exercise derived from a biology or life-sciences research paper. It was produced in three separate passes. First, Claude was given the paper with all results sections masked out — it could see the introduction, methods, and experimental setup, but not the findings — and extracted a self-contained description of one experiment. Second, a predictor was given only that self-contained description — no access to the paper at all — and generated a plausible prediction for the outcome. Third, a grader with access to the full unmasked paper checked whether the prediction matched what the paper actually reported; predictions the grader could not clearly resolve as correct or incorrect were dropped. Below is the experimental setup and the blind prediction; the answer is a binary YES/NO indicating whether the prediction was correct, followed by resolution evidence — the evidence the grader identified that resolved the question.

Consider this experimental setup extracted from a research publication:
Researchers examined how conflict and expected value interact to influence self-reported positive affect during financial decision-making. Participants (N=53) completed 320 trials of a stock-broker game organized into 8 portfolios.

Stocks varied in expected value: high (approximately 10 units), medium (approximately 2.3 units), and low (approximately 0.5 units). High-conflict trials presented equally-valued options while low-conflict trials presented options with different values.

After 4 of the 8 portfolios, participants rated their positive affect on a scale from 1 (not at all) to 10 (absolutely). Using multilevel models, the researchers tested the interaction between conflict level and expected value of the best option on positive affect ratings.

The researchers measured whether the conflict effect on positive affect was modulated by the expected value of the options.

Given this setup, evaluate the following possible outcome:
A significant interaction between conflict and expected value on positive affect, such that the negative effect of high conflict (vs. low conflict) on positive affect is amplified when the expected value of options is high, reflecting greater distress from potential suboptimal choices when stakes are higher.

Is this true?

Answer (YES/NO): NO